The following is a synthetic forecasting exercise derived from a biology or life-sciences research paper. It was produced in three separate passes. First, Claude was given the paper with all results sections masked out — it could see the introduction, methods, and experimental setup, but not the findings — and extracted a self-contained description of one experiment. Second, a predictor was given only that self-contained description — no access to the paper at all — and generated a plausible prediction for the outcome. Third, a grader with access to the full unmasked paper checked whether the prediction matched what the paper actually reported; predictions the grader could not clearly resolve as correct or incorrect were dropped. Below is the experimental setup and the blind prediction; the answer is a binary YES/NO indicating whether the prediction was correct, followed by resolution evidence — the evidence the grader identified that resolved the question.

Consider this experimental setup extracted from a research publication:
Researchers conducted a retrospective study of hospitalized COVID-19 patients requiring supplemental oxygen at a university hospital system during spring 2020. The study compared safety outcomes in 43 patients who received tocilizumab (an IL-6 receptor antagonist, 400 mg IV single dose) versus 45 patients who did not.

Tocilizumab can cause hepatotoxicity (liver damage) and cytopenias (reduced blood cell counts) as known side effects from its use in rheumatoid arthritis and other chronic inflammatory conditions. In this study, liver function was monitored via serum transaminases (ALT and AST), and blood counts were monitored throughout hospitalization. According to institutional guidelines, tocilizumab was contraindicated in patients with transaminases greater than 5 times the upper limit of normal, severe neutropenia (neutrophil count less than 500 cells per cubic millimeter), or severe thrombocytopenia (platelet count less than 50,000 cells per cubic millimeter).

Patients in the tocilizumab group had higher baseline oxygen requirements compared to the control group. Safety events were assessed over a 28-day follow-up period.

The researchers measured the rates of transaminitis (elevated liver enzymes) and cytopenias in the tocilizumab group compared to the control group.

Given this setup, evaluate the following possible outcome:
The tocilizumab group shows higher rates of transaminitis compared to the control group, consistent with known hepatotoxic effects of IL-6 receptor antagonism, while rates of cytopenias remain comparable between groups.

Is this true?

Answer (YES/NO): NO